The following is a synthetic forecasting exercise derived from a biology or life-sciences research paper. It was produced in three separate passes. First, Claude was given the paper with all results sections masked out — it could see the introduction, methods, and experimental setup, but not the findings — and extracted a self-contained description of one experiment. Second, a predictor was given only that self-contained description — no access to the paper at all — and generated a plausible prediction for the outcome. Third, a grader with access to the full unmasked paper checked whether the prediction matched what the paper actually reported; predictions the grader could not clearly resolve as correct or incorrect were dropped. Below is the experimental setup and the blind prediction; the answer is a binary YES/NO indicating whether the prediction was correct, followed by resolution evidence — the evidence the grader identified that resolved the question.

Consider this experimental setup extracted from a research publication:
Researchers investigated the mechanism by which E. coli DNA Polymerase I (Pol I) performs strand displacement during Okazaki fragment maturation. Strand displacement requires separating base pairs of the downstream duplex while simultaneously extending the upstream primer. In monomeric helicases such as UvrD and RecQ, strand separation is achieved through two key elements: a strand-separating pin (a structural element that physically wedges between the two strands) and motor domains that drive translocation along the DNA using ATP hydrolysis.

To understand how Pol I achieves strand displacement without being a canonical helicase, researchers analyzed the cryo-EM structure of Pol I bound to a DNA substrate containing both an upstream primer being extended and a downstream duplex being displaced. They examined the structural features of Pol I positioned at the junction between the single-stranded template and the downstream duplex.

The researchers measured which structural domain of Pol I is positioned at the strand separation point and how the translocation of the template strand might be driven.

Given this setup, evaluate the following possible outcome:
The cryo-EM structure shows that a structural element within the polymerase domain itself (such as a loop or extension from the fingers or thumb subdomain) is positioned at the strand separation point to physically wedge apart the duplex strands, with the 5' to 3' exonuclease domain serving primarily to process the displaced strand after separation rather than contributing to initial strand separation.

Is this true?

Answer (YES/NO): YES